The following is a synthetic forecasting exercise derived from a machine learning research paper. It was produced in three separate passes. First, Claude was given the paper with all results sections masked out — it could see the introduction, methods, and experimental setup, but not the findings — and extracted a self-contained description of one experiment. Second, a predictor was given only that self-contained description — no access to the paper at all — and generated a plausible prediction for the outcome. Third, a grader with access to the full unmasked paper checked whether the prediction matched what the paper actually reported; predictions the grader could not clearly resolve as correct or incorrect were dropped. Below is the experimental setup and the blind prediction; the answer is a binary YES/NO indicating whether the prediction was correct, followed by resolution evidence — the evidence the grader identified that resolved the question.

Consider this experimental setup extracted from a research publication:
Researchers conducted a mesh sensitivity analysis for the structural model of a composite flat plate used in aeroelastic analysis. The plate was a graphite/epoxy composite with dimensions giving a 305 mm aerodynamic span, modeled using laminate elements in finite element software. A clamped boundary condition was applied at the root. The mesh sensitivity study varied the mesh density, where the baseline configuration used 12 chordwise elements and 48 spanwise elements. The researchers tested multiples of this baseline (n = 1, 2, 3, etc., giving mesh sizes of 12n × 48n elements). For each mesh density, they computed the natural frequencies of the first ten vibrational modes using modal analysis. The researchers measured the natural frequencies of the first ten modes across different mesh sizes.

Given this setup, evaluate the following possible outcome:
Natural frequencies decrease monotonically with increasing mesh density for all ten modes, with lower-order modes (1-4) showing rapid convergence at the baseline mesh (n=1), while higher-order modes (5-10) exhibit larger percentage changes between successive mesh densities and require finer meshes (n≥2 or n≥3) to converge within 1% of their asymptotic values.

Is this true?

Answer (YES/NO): NO